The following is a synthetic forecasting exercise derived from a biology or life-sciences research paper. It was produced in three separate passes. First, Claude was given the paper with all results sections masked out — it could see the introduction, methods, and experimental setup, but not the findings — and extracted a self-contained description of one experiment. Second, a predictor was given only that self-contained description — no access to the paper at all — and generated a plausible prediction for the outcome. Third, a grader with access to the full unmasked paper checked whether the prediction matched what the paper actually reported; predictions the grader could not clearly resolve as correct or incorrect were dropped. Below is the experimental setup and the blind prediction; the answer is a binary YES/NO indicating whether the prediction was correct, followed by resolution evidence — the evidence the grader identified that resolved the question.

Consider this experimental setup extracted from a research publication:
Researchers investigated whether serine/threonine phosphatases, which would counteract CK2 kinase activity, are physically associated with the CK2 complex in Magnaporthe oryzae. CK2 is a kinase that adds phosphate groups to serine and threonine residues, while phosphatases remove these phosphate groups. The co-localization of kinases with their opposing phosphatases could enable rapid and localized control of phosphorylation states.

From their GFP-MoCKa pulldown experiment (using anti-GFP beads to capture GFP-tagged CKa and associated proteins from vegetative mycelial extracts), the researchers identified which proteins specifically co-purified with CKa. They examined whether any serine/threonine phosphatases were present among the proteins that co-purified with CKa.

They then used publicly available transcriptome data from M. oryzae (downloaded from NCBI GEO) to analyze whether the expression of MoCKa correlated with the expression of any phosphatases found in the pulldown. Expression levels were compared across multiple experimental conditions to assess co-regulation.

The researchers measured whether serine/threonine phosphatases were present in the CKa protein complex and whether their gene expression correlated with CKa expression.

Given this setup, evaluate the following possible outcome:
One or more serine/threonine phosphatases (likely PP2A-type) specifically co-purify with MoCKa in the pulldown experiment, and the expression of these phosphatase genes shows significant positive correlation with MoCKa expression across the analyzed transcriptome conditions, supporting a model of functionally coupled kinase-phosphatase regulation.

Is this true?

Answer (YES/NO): YES